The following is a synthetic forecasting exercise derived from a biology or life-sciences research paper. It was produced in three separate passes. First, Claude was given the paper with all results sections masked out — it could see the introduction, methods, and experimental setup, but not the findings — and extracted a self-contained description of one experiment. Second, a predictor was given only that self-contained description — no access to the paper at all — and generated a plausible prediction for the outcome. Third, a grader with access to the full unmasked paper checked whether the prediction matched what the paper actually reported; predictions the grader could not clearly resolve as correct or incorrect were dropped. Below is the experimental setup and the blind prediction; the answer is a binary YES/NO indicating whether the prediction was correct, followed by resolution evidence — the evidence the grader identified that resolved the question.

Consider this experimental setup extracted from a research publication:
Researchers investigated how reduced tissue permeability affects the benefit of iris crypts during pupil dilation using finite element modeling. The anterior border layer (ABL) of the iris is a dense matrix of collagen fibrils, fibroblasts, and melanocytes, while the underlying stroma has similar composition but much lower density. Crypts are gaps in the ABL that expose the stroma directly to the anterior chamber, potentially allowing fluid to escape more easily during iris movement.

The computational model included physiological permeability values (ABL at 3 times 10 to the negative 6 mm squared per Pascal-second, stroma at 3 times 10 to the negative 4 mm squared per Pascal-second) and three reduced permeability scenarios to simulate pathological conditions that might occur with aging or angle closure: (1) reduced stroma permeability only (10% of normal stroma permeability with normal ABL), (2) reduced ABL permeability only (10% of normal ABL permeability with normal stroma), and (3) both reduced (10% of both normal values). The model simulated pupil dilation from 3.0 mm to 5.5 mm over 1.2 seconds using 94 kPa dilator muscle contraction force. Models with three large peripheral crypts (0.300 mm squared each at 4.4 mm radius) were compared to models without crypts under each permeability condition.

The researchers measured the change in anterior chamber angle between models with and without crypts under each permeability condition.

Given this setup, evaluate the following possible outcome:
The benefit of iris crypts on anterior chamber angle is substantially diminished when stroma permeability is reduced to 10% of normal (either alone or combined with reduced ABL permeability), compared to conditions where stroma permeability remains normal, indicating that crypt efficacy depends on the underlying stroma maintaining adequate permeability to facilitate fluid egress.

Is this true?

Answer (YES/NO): YES